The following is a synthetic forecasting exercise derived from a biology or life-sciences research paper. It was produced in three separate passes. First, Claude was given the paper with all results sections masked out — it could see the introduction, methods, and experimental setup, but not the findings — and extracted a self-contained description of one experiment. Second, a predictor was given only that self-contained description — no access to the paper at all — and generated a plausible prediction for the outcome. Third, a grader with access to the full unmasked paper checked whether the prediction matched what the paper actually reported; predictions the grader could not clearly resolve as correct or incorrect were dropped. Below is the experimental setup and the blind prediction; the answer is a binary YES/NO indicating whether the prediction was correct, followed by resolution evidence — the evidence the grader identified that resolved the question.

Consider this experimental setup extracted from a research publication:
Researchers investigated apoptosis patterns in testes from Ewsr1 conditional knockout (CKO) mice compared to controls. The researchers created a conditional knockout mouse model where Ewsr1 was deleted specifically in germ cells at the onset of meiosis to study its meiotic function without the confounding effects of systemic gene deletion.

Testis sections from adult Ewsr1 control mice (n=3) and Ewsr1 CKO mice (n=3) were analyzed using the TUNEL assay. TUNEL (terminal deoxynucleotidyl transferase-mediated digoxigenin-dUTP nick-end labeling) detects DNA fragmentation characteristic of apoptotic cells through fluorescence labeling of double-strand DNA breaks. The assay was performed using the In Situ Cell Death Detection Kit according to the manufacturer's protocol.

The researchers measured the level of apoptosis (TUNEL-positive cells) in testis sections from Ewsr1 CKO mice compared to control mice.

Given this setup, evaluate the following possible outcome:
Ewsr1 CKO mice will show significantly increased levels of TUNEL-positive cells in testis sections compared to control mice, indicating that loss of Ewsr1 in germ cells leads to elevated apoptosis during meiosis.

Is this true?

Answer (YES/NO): YES